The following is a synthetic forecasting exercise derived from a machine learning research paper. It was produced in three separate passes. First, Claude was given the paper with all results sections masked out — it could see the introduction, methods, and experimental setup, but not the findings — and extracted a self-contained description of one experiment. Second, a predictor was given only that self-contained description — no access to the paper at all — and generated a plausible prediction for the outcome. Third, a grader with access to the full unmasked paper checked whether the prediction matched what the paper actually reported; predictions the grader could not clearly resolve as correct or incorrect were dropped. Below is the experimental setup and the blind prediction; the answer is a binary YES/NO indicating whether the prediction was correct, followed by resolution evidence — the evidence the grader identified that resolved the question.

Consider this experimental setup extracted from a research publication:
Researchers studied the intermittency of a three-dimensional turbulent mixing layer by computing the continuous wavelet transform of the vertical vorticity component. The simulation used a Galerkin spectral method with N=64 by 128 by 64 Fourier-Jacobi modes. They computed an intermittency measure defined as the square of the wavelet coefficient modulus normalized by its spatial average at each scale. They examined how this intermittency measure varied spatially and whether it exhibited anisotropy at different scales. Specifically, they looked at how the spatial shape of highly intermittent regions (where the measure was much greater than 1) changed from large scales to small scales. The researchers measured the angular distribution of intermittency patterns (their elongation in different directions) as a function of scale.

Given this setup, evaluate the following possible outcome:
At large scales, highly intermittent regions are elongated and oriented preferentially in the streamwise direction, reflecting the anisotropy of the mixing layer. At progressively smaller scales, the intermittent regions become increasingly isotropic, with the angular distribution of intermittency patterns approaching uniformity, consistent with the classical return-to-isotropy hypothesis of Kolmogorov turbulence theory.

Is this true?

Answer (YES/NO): YES